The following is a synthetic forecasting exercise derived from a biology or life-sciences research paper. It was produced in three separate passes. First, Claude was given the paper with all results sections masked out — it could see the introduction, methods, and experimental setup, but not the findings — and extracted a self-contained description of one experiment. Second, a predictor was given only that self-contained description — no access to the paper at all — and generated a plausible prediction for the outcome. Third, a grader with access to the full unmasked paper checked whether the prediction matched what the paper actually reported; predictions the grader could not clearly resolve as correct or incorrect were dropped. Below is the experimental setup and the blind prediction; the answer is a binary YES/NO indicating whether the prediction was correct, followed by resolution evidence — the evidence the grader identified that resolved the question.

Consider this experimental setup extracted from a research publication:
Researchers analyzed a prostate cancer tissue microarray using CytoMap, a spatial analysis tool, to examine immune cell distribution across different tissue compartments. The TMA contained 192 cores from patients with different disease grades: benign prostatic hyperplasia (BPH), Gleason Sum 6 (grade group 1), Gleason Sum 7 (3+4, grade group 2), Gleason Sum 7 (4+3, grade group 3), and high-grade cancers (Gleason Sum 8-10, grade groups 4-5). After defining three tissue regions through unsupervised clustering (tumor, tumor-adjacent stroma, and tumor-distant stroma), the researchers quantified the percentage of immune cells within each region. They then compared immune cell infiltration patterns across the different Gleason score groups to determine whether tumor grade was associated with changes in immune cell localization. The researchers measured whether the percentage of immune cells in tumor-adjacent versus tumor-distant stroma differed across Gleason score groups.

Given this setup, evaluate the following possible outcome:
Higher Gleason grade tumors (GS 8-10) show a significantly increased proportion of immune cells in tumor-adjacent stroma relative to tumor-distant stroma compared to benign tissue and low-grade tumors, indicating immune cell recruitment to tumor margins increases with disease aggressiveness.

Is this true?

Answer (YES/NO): NO